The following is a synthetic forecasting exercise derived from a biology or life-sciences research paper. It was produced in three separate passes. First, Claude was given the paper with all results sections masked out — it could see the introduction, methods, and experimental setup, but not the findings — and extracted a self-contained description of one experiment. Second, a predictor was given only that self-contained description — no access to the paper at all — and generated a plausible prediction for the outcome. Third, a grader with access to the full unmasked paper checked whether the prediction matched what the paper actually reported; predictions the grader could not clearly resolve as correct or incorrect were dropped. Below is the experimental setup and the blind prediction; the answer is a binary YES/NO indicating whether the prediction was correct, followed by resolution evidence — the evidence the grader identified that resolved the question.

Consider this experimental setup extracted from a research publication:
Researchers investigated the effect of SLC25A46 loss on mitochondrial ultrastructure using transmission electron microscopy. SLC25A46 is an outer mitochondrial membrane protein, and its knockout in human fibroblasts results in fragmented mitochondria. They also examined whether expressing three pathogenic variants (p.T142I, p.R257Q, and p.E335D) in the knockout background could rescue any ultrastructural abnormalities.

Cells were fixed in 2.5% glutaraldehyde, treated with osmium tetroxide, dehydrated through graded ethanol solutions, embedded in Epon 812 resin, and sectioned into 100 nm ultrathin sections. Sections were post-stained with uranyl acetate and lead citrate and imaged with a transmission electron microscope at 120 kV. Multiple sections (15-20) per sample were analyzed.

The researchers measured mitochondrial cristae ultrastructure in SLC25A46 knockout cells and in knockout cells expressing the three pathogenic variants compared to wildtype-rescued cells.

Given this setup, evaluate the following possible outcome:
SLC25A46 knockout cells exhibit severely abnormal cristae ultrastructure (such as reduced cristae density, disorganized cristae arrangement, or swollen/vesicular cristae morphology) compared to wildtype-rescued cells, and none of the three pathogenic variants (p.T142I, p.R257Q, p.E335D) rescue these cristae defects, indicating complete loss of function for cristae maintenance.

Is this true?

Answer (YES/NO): YES